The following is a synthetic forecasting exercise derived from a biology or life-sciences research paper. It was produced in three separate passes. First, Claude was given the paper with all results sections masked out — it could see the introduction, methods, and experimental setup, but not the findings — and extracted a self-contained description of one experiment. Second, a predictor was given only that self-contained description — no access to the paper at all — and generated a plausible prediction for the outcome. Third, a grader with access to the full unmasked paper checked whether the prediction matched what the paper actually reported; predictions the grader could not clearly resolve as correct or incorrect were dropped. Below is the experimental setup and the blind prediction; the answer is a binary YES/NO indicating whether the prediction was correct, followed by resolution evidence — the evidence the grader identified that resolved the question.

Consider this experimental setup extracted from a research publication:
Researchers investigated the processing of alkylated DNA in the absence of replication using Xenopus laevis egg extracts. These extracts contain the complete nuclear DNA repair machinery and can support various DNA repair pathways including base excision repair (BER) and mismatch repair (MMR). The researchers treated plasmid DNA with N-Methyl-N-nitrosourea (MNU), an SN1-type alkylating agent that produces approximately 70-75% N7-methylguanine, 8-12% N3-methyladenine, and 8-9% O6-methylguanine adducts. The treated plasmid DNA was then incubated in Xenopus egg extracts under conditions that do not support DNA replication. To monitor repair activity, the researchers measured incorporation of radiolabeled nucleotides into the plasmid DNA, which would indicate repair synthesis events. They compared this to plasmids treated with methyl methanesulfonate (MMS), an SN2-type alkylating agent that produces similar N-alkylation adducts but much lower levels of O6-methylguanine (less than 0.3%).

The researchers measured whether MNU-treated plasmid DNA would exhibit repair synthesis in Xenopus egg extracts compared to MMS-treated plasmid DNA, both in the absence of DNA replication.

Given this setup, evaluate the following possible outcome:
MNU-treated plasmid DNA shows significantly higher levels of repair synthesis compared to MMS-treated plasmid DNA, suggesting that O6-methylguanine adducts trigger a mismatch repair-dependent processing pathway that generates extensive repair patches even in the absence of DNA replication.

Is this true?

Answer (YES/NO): YES